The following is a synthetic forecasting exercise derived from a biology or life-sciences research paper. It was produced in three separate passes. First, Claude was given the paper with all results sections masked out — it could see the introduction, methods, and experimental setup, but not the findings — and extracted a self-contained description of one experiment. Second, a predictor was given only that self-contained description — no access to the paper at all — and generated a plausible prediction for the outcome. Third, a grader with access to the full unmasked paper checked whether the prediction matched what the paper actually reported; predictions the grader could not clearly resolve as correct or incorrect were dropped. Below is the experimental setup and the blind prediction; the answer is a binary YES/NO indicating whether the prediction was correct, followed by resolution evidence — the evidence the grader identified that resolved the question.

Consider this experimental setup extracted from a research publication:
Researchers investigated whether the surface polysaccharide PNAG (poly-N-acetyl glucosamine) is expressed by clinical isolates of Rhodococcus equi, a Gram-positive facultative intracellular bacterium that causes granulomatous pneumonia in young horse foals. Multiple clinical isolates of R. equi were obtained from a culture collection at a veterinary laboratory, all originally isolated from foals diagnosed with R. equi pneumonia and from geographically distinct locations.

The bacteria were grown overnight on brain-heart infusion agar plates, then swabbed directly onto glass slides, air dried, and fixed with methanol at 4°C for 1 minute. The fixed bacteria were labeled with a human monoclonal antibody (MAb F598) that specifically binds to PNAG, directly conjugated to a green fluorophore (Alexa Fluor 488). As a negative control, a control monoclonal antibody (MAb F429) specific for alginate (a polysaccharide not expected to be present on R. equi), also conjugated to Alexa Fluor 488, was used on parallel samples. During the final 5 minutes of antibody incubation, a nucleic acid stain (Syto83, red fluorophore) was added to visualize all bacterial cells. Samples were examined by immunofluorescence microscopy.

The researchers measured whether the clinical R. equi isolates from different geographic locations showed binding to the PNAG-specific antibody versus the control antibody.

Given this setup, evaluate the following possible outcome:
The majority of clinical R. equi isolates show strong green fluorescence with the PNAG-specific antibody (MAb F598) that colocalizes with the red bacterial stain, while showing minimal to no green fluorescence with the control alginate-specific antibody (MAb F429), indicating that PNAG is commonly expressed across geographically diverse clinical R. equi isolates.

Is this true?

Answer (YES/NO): YES